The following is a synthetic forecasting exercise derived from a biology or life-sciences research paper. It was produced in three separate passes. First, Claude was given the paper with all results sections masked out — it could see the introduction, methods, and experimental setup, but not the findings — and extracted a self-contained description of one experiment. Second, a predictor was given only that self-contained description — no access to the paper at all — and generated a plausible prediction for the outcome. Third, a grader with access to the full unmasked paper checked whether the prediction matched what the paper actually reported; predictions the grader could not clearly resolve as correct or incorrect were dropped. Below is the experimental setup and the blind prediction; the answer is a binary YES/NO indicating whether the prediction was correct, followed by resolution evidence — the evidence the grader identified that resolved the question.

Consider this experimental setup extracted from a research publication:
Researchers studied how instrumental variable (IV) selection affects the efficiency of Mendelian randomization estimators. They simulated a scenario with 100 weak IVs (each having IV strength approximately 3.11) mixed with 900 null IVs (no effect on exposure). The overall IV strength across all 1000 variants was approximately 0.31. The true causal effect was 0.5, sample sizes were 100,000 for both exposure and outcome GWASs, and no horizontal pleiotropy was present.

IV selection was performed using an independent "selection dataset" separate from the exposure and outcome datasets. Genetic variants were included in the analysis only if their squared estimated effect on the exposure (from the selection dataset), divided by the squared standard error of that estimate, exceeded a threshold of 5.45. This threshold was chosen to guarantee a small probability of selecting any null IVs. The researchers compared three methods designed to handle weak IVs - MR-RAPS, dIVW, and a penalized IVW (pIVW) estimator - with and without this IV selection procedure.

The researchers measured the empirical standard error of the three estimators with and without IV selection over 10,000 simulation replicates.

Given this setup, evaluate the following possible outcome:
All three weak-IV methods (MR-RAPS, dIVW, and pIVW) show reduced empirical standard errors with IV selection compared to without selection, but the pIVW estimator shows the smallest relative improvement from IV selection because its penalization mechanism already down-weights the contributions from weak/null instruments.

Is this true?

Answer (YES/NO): NO